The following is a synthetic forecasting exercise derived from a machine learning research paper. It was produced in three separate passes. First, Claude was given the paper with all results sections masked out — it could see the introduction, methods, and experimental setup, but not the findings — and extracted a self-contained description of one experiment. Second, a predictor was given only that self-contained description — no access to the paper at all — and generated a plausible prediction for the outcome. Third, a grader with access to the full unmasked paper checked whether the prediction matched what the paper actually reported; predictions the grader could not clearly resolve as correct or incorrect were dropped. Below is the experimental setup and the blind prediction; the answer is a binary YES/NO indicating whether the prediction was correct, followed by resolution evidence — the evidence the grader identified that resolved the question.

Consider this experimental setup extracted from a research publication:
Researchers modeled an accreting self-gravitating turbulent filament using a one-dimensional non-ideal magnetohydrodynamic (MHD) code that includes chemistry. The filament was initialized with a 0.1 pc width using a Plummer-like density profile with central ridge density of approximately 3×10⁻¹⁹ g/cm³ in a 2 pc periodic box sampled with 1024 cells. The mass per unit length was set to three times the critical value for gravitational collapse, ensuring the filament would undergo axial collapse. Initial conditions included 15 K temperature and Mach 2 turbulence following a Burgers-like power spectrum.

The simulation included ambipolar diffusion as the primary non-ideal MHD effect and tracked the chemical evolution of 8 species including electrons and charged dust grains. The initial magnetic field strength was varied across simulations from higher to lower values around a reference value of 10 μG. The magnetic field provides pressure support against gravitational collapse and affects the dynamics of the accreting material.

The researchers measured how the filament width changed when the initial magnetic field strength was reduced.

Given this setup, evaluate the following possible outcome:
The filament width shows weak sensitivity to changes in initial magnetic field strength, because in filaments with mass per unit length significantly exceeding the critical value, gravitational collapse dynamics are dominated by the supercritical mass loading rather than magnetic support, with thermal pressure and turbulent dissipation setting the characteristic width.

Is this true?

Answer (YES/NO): NO